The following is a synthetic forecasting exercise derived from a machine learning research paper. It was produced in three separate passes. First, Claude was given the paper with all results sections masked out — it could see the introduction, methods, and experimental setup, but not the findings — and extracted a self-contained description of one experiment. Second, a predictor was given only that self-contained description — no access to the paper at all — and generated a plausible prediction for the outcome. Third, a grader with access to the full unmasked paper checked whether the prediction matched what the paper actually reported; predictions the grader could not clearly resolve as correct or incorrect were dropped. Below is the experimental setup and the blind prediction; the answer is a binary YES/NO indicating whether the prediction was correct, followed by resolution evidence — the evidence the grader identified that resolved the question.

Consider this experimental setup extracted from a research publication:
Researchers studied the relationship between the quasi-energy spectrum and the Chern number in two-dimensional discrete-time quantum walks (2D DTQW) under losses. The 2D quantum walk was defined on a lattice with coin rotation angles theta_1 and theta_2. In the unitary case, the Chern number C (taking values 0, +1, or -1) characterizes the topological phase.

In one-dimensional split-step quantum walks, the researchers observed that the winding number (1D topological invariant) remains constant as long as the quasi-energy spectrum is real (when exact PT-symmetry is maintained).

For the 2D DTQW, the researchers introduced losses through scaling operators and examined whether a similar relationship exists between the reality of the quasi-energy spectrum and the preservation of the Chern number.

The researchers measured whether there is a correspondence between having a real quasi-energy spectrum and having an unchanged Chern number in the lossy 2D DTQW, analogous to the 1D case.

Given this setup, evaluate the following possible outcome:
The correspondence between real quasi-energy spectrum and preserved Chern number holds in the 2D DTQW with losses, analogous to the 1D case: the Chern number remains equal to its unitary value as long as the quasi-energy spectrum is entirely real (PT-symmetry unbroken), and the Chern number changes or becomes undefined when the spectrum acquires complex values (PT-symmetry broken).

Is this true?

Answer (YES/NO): NO